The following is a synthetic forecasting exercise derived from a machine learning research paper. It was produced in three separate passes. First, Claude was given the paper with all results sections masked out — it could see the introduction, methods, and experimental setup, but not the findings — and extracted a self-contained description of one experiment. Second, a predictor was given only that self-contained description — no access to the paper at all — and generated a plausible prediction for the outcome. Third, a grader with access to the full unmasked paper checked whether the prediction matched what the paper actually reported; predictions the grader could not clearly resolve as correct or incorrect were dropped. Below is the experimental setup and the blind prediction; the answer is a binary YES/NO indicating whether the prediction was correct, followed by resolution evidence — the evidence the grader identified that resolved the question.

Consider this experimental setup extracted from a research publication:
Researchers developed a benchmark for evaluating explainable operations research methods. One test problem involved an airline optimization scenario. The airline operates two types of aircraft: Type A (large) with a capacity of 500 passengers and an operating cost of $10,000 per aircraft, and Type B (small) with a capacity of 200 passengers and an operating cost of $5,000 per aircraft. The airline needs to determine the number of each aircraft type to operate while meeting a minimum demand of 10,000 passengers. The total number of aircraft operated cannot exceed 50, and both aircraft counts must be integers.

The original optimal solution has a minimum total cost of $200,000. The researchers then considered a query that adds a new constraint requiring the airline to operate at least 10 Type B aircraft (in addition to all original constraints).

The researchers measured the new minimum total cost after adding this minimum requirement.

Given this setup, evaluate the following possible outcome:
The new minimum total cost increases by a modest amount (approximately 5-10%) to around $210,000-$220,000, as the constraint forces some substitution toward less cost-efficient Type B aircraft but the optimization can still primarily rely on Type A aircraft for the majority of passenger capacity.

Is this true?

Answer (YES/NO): YES